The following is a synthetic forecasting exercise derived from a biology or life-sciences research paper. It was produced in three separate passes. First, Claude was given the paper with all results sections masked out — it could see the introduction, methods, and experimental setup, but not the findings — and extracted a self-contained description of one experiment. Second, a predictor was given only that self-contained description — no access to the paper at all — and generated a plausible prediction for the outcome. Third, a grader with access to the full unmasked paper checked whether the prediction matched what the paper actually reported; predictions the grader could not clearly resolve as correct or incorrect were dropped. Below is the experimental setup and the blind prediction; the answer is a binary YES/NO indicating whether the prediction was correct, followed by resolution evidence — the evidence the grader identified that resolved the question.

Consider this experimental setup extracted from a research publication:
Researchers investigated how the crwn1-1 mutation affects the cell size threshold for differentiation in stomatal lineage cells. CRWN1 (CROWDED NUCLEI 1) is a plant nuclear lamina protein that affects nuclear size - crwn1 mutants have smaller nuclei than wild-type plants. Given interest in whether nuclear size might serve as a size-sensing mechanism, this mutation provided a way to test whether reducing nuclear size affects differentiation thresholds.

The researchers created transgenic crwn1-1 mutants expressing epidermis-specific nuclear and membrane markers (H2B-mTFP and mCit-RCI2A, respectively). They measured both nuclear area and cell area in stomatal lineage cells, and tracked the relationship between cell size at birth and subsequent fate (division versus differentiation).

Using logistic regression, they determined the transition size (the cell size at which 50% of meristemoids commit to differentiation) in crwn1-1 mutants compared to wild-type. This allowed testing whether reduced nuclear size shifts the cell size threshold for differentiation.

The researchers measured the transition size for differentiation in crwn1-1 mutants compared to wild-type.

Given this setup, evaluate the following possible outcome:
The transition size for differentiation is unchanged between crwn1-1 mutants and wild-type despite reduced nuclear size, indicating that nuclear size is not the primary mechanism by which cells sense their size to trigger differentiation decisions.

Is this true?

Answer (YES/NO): NO